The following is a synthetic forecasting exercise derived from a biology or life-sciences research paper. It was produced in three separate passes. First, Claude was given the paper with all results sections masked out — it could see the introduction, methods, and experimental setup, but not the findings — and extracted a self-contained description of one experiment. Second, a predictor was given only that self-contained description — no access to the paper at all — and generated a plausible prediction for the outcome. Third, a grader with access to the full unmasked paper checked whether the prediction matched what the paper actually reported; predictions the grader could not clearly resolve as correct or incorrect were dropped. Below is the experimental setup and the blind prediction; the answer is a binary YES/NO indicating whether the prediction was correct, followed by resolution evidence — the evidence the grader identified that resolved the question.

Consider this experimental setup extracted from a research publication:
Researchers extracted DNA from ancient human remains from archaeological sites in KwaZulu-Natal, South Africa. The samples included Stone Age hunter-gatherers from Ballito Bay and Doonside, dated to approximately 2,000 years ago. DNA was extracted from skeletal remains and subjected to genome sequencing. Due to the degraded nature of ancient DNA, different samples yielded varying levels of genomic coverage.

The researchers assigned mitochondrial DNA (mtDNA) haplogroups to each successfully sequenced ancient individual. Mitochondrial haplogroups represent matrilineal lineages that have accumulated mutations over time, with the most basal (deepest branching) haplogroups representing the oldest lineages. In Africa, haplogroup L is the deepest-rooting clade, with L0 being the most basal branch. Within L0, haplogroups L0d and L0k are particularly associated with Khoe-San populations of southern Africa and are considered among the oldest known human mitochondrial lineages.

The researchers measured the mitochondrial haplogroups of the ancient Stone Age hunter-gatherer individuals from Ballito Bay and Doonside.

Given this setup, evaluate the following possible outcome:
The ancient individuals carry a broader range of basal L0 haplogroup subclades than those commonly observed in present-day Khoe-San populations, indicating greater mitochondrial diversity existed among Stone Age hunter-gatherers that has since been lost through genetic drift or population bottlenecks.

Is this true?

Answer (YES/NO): NO